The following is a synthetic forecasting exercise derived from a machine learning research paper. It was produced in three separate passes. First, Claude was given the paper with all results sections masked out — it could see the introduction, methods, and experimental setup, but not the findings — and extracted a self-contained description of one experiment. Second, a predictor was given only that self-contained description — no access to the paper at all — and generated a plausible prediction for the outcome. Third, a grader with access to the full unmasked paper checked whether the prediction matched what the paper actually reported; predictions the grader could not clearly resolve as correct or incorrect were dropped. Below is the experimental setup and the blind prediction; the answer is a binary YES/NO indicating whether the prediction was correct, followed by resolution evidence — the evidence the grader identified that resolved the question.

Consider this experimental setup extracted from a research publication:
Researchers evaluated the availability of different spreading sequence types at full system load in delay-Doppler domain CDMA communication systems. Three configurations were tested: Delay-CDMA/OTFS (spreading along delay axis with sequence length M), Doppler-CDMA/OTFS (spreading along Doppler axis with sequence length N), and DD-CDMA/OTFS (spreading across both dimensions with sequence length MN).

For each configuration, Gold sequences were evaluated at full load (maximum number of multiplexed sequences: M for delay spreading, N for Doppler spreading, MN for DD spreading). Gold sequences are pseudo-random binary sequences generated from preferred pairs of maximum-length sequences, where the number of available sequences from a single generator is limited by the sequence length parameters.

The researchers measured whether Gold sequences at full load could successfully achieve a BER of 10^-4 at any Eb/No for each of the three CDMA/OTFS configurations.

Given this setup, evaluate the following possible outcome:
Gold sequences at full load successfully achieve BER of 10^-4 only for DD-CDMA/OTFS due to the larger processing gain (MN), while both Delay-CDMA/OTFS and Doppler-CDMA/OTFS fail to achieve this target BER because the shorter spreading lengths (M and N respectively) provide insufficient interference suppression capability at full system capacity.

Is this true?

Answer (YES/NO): NO